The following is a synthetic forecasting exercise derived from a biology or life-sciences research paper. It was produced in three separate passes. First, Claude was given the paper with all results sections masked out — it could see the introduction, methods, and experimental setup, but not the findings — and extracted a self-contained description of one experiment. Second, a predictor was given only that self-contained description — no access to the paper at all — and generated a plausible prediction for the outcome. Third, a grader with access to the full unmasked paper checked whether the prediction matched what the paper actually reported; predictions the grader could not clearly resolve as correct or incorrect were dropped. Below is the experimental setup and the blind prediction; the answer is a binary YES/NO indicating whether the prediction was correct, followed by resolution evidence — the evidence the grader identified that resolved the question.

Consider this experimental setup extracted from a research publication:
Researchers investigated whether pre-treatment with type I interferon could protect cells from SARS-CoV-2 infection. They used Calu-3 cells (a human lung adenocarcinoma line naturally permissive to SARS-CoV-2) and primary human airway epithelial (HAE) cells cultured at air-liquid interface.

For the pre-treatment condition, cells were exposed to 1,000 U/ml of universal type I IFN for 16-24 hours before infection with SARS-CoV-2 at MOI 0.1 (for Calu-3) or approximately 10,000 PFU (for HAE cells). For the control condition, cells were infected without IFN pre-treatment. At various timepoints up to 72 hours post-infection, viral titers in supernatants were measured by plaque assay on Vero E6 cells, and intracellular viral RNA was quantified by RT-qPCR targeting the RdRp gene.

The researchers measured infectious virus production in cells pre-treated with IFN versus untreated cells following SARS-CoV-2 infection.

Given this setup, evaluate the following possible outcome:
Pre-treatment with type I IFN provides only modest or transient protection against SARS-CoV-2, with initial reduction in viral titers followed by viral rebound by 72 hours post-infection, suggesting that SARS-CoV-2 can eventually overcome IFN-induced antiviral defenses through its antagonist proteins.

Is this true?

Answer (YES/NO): NO